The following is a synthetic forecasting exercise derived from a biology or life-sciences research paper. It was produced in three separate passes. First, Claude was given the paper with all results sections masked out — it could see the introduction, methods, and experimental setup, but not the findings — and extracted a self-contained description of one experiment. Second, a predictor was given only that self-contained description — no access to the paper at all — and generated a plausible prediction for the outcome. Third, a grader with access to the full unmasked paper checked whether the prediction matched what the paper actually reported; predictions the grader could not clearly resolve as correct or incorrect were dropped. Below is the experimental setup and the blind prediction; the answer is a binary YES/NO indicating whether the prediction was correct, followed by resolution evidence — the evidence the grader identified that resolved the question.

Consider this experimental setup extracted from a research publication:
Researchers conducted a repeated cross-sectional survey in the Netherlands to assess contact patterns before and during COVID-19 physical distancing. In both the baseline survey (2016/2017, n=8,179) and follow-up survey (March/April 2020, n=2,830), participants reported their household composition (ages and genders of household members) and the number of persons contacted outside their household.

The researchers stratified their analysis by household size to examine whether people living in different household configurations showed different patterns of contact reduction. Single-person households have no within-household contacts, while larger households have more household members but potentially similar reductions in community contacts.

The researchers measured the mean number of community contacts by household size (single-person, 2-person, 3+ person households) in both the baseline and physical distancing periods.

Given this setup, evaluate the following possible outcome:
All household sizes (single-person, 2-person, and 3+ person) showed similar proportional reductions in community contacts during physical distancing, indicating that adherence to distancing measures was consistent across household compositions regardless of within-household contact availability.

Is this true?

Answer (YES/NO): NO